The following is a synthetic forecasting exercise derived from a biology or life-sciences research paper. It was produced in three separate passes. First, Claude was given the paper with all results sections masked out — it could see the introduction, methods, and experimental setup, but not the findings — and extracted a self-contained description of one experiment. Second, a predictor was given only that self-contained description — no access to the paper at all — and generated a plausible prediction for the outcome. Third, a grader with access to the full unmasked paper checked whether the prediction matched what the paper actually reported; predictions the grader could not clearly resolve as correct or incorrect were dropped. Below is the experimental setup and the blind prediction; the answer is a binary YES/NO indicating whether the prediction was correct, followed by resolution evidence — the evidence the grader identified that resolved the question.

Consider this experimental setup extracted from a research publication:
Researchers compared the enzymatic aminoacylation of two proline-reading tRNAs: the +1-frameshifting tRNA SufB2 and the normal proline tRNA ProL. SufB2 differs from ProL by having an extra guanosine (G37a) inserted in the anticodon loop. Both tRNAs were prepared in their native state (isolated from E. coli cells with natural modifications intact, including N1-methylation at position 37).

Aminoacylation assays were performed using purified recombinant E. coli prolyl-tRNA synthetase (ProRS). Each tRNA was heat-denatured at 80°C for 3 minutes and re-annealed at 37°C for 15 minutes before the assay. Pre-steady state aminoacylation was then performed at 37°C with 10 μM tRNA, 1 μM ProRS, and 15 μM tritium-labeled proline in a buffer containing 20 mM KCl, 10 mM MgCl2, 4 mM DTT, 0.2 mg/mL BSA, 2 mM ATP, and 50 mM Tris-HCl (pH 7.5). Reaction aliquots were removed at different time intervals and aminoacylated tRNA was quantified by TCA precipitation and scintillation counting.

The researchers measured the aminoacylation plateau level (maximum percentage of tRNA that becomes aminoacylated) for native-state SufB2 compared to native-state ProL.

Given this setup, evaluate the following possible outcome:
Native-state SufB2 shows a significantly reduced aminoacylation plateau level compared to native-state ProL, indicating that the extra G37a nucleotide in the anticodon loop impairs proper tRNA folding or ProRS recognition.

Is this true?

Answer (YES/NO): NO